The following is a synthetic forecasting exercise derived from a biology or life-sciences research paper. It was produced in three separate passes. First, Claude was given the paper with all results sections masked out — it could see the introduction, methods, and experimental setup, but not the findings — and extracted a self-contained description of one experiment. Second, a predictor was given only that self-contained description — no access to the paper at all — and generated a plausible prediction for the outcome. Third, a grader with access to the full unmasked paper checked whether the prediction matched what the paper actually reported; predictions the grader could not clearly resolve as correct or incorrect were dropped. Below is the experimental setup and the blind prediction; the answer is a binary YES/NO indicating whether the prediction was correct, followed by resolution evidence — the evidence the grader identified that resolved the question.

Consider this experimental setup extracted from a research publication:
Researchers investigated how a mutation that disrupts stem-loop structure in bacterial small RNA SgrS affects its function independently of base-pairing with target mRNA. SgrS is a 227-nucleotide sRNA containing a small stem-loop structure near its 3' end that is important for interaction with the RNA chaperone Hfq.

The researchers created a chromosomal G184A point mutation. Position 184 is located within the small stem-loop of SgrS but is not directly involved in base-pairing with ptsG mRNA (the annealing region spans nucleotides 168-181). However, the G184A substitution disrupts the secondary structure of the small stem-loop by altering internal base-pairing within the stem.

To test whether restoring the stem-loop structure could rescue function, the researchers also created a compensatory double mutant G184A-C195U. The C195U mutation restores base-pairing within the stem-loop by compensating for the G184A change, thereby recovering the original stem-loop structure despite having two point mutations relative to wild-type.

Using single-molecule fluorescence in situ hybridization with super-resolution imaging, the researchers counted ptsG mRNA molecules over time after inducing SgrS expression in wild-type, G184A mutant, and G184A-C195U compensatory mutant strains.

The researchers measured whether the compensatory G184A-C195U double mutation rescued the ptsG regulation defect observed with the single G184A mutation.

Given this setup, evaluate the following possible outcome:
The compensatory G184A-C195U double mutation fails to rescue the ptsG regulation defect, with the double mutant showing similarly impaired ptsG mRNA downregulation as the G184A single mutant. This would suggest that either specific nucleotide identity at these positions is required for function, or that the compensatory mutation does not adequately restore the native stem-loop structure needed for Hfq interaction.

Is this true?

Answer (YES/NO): NO